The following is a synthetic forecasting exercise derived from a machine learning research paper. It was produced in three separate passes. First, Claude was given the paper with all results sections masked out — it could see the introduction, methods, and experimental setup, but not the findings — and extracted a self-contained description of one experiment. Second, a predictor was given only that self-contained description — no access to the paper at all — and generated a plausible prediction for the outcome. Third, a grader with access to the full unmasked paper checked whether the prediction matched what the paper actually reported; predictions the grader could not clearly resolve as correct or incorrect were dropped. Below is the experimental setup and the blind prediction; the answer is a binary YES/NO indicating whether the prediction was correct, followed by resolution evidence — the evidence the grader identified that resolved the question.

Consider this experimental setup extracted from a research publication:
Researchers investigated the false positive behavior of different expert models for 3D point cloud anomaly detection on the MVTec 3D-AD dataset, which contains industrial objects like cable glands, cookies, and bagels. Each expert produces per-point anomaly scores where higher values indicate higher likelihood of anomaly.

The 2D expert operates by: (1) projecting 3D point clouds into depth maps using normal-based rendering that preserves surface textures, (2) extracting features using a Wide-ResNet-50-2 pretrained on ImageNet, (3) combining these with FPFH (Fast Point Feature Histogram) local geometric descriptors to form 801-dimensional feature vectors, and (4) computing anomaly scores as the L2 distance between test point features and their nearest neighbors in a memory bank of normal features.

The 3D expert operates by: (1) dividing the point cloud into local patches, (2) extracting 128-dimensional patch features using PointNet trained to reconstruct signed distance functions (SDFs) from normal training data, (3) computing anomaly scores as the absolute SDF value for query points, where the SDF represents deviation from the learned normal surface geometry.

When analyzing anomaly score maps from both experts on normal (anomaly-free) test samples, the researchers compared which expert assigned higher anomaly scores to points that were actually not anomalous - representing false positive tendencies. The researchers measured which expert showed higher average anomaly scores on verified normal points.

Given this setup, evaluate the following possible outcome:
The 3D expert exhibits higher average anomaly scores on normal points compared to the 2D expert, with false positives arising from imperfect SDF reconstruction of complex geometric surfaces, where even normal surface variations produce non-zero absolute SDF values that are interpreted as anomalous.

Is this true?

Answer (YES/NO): NO